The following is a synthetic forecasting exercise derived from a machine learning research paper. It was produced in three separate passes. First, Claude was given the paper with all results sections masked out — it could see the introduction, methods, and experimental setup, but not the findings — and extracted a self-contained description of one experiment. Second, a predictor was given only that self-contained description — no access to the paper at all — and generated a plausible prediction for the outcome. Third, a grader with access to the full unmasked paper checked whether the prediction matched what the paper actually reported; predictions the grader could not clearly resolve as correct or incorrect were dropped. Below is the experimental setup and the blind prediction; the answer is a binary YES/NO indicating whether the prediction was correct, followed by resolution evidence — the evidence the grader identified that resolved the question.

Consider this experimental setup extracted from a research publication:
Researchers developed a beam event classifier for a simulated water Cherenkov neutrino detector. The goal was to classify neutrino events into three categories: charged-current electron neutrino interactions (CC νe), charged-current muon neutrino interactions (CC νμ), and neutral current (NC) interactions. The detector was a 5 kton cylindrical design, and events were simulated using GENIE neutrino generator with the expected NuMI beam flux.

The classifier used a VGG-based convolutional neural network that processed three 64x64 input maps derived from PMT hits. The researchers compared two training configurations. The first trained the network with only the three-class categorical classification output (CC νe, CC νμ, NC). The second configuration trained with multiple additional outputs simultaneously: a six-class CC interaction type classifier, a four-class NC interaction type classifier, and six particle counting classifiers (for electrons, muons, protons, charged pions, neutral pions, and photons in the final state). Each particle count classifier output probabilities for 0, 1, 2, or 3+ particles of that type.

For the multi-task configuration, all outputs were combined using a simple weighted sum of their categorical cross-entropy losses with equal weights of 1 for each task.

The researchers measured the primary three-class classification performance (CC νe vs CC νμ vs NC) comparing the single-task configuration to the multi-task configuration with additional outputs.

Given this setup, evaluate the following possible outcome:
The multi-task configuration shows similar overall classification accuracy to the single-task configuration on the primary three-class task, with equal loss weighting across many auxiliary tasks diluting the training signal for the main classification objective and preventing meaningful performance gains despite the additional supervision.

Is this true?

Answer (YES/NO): NO